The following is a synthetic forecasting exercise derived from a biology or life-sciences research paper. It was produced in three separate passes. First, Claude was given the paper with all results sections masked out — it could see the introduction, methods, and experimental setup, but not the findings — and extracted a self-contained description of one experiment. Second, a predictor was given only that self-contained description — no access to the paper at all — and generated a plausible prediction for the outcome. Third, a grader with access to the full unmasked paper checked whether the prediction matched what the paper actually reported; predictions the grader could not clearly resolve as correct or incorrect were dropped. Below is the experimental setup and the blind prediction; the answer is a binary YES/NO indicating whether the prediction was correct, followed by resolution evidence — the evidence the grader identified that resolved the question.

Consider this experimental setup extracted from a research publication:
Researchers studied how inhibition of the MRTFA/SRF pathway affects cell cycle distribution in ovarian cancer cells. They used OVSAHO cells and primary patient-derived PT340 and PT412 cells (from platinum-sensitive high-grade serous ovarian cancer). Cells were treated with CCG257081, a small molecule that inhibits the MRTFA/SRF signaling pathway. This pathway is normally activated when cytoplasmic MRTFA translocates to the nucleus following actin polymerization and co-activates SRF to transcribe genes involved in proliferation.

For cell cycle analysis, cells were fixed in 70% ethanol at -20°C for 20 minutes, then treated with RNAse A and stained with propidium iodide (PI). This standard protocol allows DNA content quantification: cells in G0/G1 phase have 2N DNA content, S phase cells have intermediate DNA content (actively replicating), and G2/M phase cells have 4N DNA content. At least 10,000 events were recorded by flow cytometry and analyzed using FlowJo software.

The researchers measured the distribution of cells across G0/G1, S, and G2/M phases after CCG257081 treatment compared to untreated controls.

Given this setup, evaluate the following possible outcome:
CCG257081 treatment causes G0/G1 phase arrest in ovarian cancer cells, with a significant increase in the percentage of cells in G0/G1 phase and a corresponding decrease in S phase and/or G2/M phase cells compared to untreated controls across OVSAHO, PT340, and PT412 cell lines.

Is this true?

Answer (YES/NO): YES